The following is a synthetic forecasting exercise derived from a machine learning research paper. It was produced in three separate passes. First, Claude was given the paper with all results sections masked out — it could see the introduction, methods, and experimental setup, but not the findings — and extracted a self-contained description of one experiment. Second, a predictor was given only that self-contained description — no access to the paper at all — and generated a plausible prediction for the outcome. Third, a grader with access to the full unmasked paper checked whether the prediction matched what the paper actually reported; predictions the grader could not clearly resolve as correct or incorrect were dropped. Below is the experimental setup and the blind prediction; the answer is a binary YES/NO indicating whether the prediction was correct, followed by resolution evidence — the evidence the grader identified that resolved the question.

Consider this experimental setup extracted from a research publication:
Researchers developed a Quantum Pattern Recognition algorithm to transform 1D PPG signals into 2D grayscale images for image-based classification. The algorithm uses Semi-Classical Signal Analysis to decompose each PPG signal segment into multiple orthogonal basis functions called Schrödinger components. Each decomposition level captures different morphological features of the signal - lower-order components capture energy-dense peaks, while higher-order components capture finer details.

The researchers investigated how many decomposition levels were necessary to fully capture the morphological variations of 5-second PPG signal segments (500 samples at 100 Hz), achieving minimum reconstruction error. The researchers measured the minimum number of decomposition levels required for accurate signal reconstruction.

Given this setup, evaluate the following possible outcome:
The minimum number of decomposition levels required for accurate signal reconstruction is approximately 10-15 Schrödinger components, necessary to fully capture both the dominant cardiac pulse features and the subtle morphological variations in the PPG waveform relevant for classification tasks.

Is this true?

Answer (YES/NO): NO